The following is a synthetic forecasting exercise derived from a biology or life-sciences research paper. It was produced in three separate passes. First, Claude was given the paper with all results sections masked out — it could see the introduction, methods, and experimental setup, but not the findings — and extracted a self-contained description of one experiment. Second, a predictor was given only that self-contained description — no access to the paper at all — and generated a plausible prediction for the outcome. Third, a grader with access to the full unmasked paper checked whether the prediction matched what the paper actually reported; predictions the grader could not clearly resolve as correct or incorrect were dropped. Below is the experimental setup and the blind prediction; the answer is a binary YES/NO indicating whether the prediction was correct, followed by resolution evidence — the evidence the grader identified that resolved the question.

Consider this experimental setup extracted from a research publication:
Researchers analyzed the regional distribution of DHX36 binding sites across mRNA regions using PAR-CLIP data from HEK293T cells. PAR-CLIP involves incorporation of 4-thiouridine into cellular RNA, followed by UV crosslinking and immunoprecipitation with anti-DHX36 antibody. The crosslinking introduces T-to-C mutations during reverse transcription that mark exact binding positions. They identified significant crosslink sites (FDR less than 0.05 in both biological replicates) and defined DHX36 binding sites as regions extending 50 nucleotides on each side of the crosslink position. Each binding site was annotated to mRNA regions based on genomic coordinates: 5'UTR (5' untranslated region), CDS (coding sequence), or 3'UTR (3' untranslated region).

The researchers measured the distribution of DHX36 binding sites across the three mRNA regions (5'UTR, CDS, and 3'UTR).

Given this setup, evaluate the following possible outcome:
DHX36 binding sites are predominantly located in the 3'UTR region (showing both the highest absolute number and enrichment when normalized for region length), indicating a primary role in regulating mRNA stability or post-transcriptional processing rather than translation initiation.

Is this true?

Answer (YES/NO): NO